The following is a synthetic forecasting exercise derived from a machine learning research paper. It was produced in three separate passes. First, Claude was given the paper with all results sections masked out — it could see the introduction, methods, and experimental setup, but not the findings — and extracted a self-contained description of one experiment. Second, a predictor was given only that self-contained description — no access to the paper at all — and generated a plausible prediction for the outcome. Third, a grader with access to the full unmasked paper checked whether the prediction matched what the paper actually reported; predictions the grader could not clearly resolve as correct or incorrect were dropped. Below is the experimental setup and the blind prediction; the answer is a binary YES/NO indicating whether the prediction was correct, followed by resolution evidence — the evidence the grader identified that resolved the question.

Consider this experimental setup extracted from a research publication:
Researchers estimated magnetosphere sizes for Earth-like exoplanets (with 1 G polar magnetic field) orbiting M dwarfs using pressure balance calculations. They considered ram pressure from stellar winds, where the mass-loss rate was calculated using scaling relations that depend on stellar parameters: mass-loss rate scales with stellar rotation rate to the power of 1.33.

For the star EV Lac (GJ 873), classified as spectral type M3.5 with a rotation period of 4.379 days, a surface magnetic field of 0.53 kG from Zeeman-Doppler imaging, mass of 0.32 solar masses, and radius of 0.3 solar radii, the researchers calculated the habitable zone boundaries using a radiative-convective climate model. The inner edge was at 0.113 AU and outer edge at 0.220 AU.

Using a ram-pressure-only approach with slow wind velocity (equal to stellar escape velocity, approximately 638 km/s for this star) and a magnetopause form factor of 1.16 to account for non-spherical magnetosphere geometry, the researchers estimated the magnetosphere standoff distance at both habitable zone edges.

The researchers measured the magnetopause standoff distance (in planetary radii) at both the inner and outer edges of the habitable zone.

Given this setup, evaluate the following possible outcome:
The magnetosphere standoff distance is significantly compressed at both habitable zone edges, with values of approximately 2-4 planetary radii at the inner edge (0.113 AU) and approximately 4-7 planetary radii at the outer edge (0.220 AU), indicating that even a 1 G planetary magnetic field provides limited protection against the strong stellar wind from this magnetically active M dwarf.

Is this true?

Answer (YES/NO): NO